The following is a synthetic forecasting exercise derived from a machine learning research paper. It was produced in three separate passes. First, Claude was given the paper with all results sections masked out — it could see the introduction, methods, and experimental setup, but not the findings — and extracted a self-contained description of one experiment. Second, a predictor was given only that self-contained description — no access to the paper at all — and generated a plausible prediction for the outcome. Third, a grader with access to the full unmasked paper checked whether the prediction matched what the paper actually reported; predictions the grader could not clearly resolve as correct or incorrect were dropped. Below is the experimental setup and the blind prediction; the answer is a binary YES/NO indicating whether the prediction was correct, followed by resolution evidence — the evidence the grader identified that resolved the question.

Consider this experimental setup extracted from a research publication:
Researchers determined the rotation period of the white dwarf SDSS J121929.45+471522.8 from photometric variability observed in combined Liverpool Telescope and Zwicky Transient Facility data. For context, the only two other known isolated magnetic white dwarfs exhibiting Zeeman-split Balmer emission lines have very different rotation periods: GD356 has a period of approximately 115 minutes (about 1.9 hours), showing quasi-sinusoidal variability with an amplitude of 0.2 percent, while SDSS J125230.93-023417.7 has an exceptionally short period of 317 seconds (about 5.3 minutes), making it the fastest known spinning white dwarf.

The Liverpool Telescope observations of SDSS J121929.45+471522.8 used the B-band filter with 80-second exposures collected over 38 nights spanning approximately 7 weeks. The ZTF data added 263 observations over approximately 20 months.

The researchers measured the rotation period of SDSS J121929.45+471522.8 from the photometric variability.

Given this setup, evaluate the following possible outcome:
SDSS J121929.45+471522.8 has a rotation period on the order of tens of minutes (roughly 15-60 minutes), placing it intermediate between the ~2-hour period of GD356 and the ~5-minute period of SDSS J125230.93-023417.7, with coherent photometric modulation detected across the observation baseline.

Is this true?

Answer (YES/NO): NO